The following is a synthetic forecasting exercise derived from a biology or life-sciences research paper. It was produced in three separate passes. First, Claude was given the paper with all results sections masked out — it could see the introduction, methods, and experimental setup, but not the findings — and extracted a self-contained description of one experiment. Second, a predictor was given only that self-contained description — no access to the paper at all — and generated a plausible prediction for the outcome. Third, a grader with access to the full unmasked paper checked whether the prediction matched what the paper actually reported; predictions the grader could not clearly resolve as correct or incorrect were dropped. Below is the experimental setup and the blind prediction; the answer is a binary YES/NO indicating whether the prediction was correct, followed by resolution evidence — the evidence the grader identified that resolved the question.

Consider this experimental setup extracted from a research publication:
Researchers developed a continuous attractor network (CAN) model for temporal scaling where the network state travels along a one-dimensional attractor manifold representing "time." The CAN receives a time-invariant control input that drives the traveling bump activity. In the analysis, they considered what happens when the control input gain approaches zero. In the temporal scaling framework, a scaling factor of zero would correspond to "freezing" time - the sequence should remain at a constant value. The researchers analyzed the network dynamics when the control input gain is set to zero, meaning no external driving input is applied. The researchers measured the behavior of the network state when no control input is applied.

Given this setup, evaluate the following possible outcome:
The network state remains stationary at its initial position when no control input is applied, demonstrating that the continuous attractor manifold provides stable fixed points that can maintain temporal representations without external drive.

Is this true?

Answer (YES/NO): YES